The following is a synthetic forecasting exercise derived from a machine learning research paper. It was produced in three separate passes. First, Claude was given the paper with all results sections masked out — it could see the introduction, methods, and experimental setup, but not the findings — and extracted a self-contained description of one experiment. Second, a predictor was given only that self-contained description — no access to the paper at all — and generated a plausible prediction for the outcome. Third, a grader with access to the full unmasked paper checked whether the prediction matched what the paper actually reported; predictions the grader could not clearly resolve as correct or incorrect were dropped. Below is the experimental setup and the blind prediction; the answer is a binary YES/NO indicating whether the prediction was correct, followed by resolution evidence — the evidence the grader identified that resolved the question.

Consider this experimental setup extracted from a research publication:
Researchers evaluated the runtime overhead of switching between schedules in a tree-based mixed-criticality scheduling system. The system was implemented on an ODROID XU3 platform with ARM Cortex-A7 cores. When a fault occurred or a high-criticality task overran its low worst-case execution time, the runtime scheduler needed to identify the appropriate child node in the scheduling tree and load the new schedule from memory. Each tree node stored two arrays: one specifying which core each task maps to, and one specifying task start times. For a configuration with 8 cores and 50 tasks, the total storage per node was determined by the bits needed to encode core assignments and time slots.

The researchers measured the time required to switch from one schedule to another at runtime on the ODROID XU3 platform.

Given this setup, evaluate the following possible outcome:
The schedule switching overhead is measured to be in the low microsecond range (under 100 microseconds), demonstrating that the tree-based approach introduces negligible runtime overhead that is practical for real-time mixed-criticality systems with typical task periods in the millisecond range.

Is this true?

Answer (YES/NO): YES